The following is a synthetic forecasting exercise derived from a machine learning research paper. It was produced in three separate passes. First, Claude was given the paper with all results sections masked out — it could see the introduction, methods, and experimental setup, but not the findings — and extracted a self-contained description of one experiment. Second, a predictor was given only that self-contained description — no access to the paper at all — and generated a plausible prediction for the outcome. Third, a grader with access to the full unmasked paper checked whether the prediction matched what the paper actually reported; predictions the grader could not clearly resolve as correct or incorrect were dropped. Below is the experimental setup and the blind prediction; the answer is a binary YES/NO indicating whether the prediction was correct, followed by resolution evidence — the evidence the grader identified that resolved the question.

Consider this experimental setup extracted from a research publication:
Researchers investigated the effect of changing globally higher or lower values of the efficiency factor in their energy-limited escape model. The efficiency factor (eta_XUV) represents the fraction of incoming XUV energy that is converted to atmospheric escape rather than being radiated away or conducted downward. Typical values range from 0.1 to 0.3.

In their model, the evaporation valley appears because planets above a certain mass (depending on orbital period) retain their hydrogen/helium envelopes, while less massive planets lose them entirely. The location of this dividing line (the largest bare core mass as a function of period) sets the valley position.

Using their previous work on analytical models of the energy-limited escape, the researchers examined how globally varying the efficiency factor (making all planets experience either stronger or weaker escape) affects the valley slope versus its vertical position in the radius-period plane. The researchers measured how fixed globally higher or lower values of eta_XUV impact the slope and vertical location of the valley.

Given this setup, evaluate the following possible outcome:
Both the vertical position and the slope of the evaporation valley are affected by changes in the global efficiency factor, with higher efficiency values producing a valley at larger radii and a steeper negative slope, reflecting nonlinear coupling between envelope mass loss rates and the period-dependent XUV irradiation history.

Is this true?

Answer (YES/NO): NO